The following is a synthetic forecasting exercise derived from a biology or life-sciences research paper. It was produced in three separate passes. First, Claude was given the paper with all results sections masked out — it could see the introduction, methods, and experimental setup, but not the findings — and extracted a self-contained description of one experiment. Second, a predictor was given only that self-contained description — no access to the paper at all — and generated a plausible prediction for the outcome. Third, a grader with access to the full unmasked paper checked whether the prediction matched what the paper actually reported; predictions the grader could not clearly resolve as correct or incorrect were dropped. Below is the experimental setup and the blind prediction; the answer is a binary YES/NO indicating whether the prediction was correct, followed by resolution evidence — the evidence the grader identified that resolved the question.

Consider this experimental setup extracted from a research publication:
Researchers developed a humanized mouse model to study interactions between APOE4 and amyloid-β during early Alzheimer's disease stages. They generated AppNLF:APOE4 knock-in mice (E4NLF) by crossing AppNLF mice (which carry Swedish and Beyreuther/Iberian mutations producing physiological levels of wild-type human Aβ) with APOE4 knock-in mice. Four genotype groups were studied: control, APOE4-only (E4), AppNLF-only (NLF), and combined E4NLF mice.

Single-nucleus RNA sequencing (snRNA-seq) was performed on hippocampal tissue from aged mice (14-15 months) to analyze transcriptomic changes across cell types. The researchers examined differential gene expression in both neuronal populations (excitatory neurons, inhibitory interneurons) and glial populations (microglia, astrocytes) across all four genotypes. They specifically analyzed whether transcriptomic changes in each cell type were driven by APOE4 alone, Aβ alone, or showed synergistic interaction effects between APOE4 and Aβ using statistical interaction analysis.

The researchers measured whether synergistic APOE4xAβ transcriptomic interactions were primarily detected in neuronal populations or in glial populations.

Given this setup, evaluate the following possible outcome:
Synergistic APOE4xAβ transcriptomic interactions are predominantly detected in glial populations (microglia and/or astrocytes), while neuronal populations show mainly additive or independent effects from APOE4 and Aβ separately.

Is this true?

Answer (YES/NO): NO